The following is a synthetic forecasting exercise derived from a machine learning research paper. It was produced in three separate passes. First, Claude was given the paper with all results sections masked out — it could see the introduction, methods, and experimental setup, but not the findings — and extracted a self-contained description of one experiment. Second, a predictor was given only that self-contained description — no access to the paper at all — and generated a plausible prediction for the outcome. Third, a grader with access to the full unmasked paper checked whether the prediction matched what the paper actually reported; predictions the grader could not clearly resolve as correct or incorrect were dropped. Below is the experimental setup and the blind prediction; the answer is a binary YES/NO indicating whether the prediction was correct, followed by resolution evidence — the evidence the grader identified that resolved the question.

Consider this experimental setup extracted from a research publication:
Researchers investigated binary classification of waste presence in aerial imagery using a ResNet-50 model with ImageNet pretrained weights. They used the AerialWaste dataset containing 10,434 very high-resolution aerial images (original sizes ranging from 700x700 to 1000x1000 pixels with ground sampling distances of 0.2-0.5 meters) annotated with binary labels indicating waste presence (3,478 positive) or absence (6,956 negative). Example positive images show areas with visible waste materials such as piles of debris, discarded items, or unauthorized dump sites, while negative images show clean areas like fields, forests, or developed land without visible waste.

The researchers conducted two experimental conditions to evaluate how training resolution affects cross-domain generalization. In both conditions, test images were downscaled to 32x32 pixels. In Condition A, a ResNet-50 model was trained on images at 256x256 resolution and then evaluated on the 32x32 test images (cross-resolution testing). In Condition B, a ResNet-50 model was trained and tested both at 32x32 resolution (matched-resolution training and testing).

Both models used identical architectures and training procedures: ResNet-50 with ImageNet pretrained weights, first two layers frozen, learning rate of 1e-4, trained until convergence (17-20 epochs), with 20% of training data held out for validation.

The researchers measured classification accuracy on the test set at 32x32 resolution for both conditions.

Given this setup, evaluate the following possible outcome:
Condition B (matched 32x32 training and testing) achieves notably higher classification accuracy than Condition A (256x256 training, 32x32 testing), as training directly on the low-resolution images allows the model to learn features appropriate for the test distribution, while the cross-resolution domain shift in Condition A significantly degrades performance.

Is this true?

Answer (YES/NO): YES